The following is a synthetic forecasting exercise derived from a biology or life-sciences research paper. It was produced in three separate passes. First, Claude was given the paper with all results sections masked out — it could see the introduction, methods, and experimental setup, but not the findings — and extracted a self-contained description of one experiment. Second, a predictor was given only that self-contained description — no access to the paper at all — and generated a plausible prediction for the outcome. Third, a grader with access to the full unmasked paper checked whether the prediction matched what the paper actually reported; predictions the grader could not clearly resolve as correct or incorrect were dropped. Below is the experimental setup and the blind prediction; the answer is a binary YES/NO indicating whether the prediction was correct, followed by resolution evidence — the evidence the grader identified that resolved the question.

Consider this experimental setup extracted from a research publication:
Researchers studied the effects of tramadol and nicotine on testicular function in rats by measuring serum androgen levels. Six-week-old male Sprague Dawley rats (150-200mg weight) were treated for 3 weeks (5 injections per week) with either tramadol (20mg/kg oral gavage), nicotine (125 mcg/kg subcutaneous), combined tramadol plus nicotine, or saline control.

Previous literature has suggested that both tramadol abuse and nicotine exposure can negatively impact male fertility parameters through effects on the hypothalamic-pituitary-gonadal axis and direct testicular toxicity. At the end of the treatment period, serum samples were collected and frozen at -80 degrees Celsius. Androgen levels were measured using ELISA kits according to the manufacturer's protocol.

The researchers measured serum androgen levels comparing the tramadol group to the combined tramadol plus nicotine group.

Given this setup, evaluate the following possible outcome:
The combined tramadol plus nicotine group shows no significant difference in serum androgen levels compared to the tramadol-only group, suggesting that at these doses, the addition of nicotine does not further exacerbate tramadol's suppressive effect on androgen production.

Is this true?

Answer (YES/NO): YES